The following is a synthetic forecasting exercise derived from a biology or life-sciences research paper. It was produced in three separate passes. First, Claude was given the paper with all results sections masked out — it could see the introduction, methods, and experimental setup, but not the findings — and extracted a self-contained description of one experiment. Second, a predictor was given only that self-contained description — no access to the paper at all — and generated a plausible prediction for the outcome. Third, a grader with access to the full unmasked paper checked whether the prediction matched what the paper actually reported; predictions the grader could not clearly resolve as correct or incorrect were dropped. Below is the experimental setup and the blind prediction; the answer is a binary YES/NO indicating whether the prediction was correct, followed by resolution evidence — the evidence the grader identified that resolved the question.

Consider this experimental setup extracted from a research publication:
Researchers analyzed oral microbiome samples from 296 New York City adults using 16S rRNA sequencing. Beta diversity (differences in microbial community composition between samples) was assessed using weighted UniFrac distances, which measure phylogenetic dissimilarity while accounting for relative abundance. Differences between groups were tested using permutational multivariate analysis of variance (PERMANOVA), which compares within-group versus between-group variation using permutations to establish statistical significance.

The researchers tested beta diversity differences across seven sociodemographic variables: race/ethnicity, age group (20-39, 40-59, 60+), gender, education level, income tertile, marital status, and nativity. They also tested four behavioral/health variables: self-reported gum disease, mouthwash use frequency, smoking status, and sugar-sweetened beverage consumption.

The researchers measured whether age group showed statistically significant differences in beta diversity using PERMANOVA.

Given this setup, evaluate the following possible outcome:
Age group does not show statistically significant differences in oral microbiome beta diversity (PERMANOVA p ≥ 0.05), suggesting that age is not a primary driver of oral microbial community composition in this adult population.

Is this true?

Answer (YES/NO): NO